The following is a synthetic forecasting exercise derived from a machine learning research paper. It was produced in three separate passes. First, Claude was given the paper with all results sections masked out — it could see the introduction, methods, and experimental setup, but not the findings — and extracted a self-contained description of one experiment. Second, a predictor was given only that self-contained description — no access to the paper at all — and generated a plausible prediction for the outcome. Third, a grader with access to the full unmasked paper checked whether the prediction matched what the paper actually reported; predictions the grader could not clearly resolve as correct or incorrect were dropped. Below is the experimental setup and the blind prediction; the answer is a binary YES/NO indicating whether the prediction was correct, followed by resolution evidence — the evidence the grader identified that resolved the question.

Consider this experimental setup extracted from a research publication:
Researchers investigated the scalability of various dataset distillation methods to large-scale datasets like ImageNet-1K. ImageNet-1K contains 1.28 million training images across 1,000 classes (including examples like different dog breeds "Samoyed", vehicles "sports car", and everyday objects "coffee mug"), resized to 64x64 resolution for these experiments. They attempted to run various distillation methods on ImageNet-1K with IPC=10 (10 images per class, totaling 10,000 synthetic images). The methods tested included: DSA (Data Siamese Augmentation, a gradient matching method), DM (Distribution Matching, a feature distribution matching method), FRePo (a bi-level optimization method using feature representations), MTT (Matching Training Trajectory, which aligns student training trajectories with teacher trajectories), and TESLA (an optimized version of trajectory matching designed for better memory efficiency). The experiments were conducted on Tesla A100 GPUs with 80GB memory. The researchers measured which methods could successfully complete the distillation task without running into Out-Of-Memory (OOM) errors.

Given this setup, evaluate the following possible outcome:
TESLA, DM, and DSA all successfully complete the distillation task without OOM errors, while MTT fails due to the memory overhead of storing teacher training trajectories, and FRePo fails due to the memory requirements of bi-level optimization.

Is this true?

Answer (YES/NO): NO